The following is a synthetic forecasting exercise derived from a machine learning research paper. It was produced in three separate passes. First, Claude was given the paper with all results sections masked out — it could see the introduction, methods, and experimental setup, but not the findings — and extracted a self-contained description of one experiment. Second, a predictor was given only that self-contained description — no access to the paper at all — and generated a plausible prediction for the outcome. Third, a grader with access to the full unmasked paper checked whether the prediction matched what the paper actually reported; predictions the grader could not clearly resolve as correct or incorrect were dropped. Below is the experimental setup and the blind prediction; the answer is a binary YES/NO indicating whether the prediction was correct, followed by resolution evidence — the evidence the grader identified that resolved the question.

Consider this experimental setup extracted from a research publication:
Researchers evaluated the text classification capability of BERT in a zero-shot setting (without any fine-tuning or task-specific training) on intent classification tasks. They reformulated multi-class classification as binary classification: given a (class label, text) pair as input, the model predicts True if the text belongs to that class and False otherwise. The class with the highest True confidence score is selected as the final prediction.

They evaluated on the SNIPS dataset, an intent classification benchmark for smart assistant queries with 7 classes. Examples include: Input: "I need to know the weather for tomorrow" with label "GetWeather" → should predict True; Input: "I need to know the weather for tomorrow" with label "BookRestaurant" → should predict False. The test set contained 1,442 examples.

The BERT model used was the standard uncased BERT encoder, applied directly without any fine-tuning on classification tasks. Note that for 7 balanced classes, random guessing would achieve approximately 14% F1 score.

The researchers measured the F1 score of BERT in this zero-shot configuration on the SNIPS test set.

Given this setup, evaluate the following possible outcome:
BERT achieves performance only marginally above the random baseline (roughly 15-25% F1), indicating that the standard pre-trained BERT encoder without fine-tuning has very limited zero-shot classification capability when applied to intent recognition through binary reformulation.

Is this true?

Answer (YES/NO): NO